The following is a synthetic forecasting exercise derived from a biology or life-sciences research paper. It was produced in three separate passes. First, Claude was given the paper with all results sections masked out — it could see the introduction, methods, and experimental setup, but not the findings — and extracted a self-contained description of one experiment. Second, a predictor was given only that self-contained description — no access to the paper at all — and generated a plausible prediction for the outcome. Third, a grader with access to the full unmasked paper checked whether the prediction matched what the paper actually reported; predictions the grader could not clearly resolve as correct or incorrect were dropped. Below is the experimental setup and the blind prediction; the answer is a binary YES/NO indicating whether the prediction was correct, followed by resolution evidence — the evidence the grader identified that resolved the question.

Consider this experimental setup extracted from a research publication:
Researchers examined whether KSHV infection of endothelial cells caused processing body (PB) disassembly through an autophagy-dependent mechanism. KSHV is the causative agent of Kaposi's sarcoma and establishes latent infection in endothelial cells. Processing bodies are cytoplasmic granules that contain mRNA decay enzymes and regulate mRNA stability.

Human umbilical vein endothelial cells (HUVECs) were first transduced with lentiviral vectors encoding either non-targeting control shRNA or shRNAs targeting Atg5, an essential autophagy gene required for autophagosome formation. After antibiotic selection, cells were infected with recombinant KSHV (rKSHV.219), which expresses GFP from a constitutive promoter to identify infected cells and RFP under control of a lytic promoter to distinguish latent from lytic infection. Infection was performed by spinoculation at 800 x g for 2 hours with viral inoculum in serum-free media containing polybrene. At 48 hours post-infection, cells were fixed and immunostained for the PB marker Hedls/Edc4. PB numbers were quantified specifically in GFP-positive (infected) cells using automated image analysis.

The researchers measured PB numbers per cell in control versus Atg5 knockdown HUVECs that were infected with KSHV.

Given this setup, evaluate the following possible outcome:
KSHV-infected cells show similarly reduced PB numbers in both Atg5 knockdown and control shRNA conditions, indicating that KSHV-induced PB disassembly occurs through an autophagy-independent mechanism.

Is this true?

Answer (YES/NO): NO